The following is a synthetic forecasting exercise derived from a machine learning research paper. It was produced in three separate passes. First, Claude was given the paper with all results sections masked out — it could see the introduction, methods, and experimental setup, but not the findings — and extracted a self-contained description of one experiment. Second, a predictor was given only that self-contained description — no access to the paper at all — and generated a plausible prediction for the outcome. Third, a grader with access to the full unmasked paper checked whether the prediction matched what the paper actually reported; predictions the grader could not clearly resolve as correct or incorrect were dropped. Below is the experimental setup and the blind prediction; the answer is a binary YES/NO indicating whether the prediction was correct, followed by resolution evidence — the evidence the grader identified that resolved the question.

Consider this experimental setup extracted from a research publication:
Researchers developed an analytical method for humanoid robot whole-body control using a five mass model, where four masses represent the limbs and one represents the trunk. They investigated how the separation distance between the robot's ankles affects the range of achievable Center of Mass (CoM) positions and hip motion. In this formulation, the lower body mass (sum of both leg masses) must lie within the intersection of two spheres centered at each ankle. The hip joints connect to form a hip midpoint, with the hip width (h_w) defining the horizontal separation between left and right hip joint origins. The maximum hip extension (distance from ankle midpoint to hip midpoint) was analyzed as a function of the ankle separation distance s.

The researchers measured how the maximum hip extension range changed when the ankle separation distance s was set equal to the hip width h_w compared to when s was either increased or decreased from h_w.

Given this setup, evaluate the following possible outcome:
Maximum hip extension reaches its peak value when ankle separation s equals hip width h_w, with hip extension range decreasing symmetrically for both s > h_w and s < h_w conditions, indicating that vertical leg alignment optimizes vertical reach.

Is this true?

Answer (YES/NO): YES